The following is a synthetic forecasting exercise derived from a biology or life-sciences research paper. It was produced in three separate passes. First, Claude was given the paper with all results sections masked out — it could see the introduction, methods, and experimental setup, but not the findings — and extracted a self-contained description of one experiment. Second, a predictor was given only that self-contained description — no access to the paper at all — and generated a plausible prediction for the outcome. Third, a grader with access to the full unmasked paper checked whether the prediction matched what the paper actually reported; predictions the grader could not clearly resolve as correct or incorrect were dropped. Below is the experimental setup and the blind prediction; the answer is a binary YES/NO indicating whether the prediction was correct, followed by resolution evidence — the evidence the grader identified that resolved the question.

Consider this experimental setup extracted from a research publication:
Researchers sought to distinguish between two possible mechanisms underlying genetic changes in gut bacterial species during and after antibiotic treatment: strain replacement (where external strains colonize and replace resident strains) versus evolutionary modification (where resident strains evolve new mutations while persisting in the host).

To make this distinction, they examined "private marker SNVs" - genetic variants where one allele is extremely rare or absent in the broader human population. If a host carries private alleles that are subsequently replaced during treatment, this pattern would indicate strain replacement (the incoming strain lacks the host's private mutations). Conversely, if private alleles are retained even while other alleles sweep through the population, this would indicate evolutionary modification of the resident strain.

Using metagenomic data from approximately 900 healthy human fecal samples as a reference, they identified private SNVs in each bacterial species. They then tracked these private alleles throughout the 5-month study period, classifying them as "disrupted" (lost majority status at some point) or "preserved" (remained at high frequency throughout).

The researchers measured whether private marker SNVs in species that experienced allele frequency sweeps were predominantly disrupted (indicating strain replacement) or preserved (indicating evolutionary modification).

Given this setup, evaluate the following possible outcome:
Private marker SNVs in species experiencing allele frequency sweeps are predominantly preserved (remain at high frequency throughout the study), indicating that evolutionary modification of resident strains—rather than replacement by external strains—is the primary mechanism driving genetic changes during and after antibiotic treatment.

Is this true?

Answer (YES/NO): YES